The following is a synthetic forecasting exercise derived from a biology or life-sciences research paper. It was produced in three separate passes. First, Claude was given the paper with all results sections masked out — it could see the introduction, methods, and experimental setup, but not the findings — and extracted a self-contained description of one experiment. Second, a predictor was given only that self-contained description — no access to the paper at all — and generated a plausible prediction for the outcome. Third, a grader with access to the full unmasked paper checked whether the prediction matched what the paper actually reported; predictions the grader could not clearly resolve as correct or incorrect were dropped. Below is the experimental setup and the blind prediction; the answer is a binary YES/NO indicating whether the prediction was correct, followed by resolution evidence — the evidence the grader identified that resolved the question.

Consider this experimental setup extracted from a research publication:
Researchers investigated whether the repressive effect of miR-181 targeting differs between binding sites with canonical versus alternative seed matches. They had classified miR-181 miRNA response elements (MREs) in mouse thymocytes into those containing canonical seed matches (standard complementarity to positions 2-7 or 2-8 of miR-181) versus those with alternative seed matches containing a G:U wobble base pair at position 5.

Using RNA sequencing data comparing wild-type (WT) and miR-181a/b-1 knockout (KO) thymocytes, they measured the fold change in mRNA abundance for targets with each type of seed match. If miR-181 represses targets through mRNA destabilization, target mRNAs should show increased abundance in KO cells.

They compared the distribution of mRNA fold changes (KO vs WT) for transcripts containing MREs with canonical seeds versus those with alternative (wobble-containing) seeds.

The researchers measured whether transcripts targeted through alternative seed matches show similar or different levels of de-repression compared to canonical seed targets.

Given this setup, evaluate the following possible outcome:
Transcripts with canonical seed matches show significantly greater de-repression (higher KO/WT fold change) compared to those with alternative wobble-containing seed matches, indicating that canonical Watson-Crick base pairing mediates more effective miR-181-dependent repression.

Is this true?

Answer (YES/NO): NO